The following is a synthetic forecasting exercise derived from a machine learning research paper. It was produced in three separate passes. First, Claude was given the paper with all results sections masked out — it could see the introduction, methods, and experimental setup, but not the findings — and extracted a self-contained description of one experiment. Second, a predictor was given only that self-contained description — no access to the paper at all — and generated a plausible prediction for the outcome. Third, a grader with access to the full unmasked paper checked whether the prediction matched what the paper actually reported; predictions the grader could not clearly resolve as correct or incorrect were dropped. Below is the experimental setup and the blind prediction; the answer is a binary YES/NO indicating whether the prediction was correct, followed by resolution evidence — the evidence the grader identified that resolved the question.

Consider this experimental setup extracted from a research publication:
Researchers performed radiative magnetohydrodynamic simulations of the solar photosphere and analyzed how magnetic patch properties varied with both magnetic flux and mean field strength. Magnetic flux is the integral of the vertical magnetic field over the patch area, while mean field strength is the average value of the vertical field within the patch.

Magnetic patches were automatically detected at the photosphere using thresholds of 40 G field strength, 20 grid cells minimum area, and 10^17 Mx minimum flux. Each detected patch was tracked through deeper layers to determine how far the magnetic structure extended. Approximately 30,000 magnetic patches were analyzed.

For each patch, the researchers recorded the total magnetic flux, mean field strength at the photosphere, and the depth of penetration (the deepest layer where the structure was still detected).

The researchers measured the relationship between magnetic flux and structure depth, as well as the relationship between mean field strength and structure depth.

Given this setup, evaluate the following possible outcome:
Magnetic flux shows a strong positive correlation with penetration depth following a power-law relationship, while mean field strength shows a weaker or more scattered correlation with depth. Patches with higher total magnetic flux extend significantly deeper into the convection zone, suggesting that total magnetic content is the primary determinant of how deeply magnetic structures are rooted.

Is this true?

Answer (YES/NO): NO